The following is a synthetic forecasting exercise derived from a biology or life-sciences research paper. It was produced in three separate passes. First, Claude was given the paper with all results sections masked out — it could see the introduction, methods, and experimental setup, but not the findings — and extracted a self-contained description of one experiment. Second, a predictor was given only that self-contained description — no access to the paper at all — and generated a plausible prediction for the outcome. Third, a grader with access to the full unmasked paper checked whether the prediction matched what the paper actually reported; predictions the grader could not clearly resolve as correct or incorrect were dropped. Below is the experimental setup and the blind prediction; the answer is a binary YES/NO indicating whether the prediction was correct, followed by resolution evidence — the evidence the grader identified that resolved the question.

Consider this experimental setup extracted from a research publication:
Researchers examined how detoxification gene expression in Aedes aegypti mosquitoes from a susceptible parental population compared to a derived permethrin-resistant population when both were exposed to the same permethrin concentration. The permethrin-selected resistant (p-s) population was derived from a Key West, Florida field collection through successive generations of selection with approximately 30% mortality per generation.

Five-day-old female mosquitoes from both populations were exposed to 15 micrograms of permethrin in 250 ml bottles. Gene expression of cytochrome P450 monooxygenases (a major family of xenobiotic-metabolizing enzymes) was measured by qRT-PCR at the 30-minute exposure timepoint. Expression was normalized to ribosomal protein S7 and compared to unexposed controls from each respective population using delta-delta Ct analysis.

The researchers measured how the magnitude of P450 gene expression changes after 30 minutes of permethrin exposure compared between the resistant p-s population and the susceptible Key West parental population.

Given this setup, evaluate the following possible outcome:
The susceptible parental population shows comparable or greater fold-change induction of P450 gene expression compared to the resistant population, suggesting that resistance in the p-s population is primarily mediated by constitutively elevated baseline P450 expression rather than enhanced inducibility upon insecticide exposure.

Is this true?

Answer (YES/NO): NO